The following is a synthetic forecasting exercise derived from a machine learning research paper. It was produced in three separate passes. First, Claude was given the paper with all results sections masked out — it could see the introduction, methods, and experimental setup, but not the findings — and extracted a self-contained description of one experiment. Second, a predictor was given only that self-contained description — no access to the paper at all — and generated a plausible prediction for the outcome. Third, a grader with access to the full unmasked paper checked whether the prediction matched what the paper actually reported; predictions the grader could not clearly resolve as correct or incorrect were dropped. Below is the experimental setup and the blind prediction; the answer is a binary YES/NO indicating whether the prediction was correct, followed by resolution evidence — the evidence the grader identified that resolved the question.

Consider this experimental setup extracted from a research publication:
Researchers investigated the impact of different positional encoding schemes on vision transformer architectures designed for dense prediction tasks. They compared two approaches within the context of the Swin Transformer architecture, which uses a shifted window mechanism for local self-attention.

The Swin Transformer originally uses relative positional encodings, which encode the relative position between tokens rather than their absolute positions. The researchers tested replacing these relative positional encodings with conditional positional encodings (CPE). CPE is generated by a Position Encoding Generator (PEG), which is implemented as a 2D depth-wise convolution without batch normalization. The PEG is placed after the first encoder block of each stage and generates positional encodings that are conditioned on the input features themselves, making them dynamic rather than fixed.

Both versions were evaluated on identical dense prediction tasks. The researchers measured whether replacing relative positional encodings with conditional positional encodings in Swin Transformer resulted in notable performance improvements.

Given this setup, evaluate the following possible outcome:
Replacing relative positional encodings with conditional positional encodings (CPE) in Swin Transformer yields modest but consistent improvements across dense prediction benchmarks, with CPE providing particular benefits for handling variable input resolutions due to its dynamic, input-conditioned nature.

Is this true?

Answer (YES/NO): NO